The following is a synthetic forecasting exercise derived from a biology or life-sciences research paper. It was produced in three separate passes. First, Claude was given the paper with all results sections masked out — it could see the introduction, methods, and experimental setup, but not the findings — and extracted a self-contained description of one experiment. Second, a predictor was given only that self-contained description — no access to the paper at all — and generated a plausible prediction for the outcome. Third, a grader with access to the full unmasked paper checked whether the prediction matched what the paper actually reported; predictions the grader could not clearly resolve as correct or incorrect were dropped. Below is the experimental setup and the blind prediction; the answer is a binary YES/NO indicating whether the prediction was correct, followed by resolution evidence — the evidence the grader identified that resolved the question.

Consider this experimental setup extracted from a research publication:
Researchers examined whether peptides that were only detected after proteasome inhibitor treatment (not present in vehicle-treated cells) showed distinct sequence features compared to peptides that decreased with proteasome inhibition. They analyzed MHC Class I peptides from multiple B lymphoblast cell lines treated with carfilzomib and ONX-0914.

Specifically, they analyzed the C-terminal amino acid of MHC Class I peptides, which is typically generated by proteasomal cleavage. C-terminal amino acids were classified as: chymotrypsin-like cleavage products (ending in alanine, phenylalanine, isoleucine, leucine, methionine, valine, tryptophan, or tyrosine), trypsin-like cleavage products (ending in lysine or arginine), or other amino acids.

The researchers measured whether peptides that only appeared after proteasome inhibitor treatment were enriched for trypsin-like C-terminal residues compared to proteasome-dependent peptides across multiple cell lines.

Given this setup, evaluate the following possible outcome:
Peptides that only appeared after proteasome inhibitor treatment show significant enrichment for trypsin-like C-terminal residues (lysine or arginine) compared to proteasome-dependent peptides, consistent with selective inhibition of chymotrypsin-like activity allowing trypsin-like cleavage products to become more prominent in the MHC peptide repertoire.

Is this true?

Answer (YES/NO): YES